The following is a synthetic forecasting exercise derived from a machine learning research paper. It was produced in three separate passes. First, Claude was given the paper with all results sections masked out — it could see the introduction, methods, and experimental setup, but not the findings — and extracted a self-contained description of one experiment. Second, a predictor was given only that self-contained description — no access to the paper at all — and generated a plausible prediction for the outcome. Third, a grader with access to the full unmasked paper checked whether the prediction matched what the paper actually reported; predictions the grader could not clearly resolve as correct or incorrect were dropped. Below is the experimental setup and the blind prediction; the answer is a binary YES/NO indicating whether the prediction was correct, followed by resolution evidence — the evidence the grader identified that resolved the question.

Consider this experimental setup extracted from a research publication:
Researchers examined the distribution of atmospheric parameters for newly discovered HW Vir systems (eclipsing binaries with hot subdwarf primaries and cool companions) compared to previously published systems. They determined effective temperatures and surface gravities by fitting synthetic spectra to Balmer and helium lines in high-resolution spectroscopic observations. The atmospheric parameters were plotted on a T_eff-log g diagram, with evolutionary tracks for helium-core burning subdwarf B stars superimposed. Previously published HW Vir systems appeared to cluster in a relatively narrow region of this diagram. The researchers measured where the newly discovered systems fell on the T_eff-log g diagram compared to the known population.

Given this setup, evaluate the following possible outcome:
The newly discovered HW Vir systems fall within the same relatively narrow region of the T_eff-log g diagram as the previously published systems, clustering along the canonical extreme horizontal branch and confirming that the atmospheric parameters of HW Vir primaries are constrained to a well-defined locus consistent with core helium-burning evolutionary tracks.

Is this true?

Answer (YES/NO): NO